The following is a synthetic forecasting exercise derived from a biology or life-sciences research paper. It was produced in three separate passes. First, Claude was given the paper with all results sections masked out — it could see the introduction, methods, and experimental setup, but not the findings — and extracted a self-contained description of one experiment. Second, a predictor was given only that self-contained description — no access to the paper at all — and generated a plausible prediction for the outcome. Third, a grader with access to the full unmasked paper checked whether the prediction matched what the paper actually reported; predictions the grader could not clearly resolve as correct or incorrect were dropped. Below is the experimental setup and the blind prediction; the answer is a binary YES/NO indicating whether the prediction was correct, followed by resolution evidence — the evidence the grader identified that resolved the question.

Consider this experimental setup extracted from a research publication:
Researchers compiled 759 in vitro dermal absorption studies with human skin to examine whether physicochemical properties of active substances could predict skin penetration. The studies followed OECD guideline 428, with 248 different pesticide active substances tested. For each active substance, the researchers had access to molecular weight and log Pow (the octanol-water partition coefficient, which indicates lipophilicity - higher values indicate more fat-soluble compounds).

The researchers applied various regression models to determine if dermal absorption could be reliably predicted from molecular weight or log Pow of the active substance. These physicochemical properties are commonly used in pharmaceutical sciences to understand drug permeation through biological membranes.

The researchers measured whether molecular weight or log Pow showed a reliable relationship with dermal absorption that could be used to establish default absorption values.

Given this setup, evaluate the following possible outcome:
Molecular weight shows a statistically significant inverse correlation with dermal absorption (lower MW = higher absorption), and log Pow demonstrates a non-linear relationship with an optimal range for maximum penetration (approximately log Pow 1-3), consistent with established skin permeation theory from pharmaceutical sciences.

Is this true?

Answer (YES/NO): NO